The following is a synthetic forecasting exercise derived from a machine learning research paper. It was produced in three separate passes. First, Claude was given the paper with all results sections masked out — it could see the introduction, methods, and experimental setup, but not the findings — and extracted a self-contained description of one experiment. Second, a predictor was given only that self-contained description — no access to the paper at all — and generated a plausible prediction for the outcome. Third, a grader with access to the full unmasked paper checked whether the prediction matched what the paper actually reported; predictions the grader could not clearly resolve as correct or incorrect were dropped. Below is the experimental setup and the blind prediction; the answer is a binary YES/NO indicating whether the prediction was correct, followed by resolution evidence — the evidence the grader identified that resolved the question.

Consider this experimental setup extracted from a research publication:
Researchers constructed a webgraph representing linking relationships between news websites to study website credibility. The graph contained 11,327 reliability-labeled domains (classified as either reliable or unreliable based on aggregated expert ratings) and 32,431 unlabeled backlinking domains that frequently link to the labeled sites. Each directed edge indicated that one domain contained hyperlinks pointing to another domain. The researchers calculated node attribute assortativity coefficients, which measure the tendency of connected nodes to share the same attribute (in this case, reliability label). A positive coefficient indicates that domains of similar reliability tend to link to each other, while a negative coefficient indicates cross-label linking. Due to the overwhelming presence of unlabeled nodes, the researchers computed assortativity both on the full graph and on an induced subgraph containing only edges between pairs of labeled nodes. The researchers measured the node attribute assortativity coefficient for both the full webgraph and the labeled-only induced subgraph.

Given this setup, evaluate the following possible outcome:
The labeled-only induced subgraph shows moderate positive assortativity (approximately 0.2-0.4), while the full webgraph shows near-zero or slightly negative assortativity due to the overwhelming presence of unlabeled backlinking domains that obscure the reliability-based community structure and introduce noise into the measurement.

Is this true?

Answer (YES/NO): NO